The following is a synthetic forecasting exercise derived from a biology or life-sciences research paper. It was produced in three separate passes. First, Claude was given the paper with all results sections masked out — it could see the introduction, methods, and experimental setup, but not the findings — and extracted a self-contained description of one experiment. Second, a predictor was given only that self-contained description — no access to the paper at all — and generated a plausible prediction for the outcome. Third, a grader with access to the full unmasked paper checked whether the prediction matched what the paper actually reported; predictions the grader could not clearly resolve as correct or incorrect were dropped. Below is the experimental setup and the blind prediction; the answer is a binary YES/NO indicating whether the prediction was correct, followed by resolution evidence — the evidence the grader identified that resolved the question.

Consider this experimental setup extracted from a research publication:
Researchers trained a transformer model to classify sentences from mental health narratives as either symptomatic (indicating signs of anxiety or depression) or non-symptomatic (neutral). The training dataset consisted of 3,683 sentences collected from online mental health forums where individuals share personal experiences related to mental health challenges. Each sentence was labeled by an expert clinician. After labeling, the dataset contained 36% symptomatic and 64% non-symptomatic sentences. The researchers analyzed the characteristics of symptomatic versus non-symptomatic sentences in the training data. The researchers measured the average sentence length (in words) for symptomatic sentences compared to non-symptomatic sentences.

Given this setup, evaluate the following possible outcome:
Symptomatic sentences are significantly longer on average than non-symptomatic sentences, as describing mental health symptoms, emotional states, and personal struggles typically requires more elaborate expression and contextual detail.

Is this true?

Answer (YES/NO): YES